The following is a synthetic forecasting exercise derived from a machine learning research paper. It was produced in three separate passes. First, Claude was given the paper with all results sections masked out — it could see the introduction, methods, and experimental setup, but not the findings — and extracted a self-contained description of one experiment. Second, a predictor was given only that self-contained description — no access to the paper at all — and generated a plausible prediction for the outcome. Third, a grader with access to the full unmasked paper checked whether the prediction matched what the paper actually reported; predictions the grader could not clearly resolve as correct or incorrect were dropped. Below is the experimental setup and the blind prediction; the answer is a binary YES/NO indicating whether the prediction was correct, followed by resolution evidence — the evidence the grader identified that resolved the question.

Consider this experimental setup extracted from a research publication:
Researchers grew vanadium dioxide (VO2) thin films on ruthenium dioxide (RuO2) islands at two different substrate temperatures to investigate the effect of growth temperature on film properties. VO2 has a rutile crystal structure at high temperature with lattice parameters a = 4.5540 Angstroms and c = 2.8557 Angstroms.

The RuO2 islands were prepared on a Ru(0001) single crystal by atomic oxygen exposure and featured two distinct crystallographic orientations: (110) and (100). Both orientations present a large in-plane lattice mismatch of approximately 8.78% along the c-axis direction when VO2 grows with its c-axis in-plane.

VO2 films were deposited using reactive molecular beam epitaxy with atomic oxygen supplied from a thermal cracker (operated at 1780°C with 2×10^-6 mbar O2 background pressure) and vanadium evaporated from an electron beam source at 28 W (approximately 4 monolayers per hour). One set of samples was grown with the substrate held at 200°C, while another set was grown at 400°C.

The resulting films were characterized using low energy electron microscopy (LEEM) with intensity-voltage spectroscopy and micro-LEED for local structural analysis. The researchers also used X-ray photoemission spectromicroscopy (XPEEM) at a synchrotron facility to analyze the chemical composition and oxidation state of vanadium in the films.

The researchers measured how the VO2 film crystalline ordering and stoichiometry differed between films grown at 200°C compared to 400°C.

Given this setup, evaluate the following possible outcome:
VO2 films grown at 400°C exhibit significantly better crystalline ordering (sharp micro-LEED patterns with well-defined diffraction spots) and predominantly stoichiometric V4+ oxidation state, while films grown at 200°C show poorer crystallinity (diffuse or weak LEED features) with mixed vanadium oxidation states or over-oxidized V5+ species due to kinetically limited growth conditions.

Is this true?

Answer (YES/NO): NO